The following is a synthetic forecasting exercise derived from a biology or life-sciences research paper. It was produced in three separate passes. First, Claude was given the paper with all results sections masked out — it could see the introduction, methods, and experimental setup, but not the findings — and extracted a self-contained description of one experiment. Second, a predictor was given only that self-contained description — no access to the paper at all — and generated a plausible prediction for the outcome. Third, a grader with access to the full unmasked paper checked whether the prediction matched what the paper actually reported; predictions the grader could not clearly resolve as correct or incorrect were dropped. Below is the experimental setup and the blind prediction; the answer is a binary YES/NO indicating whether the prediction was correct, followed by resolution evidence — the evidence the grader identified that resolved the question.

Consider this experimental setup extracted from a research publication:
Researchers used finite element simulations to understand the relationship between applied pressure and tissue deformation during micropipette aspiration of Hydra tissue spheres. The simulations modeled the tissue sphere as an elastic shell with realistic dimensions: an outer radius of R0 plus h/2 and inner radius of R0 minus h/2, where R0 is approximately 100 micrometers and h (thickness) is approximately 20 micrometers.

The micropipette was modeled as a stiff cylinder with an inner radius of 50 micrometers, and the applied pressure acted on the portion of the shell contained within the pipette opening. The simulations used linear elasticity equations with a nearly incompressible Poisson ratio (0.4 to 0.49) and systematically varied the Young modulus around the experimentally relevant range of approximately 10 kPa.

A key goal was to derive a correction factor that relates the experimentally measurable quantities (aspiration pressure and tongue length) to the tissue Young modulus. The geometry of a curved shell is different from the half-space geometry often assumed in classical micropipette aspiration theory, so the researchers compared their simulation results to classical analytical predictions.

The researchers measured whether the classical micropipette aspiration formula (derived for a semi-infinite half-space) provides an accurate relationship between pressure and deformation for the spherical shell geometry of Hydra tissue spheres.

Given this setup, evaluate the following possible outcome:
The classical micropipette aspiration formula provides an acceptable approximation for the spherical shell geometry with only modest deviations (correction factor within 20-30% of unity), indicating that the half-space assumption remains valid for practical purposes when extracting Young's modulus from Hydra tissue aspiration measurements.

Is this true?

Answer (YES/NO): YES